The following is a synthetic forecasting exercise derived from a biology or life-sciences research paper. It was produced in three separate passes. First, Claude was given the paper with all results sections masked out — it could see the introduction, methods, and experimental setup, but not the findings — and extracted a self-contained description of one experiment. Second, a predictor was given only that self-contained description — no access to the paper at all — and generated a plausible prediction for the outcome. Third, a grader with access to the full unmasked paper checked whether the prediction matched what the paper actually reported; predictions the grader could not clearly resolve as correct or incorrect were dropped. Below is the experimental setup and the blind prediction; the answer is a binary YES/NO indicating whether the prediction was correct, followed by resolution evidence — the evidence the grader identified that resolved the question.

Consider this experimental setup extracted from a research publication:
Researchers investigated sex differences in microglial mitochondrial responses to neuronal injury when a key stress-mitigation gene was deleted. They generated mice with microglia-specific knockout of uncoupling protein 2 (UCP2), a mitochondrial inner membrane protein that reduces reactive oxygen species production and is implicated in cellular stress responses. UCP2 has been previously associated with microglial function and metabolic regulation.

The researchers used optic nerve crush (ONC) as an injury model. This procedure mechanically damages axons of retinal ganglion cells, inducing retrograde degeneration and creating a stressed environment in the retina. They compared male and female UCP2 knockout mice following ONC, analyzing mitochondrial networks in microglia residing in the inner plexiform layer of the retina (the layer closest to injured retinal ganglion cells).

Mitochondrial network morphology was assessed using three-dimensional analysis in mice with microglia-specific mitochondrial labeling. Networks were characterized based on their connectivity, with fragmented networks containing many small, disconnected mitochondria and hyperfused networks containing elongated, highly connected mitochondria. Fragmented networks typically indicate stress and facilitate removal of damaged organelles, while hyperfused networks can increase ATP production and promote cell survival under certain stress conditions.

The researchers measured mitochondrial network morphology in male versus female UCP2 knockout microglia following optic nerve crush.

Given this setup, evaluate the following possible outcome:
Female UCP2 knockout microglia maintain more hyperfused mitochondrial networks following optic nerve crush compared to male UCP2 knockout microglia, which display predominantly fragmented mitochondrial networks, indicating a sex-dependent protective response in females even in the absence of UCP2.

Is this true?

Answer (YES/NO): NO